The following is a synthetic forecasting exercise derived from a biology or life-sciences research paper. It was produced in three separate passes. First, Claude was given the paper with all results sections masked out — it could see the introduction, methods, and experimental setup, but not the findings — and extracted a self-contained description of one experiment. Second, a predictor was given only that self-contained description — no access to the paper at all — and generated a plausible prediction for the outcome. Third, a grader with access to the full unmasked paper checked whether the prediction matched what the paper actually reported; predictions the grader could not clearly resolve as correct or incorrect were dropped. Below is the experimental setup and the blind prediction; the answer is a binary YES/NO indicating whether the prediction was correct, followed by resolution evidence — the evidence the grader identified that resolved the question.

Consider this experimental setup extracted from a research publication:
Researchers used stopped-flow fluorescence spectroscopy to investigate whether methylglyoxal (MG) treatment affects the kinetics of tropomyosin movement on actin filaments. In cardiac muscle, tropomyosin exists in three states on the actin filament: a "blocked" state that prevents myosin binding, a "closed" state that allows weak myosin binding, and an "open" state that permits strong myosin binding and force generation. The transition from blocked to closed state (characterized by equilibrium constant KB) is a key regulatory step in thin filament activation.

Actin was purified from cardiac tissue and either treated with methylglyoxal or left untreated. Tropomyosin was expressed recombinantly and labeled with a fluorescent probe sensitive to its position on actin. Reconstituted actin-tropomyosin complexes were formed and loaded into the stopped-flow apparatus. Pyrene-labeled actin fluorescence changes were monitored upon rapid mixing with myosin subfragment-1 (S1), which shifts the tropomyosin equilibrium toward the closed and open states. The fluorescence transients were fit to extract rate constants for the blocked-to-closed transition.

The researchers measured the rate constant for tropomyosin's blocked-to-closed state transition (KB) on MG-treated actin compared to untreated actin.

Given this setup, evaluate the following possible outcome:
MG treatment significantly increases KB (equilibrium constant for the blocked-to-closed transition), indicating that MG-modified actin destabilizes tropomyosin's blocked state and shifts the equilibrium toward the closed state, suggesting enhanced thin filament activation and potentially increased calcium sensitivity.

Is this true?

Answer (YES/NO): NO